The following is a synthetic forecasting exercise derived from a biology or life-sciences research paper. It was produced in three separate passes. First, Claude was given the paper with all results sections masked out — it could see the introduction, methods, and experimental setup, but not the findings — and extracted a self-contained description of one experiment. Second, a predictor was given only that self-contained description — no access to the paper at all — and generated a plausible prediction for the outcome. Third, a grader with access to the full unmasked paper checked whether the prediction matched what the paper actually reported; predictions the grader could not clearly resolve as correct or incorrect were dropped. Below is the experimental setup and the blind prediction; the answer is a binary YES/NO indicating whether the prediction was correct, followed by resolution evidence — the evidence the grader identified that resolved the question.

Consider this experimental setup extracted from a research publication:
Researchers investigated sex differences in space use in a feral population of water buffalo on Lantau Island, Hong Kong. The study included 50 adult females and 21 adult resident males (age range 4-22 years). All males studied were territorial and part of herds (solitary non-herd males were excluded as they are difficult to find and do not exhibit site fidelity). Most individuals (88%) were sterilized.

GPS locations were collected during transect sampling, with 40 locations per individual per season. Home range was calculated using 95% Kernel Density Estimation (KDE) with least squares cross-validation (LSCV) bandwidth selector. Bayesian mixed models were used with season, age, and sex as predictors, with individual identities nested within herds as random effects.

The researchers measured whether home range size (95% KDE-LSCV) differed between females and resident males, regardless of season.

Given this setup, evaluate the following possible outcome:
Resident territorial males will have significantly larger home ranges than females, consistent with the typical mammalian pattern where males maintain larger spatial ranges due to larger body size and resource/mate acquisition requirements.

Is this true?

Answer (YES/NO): NO